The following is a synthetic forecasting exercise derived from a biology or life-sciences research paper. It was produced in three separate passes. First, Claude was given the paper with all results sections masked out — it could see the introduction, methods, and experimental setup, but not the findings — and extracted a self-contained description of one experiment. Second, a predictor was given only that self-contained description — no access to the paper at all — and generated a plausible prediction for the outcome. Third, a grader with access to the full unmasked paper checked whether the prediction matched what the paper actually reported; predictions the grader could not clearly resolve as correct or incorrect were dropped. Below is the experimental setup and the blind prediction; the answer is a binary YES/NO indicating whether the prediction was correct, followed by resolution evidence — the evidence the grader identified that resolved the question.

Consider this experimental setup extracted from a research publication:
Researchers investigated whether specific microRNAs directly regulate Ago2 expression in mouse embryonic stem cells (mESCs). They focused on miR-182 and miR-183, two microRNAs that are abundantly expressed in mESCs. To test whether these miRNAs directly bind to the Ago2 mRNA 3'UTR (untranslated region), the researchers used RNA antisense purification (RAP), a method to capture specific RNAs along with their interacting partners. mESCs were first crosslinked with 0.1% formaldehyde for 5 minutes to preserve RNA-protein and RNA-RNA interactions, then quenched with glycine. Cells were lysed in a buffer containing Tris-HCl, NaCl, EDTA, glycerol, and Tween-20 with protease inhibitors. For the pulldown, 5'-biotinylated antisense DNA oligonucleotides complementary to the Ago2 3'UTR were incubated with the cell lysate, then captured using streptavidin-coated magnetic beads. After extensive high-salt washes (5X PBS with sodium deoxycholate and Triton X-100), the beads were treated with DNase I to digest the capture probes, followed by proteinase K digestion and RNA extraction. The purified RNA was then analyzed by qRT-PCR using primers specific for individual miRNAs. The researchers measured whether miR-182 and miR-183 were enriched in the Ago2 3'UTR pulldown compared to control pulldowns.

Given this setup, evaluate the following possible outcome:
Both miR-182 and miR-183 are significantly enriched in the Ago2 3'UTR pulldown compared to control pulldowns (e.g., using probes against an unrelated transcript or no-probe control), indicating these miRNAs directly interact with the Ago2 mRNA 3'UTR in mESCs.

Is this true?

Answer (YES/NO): YES